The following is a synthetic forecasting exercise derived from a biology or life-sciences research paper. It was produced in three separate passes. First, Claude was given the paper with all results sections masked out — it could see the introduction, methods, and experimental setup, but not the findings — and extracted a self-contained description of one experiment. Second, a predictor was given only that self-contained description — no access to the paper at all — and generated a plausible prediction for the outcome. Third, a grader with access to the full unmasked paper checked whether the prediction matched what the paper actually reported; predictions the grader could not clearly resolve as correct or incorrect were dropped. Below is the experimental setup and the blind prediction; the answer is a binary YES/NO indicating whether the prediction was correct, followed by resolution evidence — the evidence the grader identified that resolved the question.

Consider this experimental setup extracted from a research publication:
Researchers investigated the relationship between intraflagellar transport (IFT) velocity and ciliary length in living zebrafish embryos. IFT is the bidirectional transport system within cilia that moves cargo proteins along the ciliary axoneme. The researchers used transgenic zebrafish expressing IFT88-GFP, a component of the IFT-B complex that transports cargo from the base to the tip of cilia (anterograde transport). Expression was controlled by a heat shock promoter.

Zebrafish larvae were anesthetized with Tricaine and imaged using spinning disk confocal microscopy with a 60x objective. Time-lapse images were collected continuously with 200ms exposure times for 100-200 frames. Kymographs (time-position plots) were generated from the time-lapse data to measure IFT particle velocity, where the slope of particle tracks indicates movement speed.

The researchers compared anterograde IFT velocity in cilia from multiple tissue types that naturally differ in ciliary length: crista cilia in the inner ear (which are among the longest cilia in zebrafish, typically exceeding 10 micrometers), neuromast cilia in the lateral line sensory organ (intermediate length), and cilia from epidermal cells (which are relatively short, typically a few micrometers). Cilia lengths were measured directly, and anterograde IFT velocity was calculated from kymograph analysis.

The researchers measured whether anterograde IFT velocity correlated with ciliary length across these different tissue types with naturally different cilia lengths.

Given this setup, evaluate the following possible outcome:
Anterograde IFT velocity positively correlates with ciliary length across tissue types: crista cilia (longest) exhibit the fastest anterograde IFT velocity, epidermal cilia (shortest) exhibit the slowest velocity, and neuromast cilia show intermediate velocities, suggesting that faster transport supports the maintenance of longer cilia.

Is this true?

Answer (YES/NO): YES